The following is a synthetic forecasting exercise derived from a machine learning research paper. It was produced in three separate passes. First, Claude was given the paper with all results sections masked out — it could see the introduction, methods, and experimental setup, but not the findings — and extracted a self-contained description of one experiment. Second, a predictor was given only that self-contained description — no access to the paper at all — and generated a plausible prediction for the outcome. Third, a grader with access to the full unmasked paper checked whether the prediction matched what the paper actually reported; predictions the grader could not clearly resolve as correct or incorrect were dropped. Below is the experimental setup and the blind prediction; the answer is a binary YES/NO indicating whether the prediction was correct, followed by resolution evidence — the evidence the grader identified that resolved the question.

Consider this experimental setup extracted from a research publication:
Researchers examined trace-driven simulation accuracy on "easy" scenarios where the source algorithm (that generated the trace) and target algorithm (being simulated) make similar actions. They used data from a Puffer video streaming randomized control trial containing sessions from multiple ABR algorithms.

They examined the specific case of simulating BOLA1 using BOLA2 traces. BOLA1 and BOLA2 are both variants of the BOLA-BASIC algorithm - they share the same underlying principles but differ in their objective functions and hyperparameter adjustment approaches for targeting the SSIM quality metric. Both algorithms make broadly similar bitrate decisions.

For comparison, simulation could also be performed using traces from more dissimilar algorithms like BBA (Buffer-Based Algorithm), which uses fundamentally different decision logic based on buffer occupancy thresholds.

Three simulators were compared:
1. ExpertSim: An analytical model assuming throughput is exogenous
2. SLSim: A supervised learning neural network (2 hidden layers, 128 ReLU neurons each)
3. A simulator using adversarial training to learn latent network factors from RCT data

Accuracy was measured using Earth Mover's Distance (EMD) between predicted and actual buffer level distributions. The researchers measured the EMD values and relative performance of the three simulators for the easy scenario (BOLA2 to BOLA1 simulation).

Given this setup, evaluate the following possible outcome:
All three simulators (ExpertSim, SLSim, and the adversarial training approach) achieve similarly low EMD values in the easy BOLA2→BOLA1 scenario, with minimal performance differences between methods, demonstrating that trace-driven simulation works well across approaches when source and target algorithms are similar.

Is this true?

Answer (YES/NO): YES